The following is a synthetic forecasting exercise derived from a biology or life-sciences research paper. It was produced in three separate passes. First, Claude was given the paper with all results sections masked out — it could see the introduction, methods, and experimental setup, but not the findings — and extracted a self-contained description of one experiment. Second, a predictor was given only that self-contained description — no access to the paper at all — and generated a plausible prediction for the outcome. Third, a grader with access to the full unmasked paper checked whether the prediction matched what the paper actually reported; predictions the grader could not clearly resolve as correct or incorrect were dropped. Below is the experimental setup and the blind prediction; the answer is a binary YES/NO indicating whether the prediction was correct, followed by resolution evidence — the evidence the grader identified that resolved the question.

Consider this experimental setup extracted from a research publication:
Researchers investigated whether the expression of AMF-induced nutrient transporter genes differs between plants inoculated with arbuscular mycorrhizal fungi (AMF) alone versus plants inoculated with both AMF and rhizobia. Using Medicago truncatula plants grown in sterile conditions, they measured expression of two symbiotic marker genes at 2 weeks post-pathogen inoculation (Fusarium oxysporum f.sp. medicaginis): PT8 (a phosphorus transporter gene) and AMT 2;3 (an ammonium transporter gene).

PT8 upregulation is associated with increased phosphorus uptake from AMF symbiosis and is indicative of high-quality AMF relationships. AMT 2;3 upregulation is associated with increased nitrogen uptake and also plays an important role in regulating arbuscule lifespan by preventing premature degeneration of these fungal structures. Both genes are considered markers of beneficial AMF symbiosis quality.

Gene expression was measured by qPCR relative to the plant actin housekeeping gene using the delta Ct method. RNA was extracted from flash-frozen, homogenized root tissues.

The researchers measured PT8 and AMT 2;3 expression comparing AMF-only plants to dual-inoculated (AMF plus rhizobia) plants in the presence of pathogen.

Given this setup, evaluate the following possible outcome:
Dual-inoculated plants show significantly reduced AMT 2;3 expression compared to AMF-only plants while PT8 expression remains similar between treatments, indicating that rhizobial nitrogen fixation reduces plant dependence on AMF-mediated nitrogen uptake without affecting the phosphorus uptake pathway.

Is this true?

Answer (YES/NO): NO